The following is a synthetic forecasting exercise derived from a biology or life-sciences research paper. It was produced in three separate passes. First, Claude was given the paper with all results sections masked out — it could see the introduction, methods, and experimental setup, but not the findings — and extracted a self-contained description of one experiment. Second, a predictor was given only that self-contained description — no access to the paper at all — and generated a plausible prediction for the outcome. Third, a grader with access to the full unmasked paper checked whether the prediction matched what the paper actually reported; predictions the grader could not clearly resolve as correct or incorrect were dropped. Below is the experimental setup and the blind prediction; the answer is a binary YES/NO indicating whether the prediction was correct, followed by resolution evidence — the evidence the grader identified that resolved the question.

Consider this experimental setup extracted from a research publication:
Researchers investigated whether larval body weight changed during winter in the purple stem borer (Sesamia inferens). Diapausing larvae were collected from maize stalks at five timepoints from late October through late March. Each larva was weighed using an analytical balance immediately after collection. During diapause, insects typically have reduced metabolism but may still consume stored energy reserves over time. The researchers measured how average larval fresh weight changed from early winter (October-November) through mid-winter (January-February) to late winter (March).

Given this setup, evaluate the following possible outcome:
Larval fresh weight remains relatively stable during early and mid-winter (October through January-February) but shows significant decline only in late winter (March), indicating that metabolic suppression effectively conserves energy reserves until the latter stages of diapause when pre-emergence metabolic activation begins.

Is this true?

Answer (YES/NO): NO